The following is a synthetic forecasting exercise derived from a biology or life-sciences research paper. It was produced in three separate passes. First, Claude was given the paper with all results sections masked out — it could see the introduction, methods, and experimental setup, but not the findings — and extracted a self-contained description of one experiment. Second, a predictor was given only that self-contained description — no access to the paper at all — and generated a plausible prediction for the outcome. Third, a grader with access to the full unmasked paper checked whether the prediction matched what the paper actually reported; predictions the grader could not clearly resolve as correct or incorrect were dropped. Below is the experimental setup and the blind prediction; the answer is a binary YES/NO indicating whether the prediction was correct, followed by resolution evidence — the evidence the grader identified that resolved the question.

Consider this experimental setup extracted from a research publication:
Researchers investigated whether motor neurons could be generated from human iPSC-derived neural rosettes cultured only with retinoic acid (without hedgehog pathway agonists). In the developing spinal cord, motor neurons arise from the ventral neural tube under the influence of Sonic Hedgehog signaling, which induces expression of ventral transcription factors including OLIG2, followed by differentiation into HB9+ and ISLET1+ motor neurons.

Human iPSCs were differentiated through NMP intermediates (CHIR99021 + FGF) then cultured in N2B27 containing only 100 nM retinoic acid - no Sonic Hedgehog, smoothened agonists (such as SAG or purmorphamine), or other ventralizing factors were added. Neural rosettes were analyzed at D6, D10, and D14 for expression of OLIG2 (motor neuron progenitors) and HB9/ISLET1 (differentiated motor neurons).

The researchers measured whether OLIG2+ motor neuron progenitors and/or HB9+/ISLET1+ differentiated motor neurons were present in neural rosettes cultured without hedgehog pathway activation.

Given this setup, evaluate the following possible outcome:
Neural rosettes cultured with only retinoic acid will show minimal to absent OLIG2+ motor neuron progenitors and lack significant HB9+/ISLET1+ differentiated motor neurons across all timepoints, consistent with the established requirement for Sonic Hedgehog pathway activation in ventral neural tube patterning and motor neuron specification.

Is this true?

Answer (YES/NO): YES